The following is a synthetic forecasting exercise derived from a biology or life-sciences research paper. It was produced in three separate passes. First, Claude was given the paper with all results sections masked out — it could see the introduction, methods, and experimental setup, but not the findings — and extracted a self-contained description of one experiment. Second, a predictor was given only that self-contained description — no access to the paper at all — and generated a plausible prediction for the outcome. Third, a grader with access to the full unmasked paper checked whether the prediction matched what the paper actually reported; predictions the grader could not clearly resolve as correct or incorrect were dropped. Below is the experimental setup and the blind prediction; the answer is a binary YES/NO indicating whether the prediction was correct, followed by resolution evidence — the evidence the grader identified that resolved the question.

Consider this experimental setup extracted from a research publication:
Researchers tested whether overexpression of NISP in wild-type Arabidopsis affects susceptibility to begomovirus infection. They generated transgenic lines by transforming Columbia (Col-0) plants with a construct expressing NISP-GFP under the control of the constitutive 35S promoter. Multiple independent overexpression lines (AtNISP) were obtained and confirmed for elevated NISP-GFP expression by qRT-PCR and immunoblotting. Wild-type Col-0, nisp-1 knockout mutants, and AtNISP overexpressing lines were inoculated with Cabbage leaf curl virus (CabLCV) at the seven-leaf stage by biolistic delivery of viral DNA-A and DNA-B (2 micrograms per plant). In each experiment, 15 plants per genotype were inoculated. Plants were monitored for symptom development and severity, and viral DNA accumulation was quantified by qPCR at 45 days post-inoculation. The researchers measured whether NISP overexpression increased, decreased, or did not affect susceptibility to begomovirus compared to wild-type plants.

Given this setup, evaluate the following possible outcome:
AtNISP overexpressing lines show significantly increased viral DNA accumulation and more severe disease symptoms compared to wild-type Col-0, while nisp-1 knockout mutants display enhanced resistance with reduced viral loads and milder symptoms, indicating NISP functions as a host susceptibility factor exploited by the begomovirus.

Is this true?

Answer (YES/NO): YES